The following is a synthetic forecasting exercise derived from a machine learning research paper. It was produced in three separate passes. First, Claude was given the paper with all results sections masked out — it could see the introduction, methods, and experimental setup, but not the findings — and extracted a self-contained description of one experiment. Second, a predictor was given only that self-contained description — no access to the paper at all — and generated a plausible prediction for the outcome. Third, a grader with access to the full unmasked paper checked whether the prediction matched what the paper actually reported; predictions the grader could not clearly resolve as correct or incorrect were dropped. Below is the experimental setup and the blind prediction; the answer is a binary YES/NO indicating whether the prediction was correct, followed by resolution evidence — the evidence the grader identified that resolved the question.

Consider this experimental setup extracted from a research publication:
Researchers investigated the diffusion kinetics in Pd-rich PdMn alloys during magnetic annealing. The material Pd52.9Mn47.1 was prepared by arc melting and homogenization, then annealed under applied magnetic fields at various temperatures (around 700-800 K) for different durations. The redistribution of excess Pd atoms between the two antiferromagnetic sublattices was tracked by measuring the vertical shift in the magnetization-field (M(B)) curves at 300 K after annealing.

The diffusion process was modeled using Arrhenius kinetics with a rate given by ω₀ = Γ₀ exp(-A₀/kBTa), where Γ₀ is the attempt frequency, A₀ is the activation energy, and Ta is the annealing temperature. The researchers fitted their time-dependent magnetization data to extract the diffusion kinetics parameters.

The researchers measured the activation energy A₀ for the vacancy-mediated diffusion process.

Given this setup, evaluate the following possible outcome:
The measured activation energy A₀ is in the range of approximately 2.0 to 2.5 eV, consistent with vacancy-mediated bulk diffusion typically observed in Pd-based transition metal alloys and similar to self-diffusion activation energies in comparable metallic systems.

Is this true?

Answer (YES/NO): YES